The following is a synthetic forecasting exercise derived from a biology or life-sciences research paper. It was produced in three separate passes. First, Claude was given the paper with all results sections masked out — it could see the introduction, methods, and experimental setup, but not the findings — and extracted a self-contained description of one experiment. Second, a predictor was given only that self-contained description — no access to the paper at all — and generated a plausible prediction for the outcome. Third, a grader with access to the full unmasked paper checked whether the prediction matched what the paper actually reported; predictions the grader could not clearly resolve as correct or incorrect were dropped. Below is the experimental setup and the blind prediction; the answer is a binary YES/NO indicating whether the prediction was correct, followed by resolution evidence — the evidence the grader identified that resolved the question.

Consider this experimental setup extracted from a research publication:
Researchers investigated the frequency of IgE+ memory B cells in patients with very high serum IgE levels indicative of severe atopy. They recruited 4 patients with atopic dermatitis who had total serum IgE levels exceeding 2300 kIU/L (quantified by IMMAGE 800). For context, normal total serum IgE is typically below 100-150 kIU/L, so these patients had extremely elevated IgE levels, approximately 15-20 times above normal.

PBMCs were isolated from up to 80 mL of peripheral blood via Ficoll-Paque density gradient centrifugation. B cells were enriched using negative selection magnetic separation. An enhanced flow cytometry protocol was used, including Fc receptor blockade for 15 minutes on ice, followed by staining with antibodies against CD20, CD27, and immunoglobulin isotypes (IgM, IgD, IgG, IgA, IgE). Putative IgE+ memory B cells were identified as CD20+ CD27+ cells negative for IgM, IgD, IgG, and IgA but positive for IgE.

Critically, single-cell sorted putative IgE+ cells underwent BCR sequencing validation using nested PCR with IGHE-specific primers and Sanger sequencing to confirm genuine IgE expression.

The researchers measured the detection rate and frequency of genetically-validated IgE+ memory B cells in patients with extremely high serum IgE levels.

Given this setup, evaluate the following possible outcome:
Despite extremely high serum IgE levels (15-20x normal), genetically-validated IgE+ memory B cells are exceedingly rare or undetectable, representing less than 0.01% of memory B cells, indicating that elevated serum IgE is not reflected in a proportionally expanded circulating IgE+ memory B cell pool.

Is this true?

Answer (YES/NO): YES